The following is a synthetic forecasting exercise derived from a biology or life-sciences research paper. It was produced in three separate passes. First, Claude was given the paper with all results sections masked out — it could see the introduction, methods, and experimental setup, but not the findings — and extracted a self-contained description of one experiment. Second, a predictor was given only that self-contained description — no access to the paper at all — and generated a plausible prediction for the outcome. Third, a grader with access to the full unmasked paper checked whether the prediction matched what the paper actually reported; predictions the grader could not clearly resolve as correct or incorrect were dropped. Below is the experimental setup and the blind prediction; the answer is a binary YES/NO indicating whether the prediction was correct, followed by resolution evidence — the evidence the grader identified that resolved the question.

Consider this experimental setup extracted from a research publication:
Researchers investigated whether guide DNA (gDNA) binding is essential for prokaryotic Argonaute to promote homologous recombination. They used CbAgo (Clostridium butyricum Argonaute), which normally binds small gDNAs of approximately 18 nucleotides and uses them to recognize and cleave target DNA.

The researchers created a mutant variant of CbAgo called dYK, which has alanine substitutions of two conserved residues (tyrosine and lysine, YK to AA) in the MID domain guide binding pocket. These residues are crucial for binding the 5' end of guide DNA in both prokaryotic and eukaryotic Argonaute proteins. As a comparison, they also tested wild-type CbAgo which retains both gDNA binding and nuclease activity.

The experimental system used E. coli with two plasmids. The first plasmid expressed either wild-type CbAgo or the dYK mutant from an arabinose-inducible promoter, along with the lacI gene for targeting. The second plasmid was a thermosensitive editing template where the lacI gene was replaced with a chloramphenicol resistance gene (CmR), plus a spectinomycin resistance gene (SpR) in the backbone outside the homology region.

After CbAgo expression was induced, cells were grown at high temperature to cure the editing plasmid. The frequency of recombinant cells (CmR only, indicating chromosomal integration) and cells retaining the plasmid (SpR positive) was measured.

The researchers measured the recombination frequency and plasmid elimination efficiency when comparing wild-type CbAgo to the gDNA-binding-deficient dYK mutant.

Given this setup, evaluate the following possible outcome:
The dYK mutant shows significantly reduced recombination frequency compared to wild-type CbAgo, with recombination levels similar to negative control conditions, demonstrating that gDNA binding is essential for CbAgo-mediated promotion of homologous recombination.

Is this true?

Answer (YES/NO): YES